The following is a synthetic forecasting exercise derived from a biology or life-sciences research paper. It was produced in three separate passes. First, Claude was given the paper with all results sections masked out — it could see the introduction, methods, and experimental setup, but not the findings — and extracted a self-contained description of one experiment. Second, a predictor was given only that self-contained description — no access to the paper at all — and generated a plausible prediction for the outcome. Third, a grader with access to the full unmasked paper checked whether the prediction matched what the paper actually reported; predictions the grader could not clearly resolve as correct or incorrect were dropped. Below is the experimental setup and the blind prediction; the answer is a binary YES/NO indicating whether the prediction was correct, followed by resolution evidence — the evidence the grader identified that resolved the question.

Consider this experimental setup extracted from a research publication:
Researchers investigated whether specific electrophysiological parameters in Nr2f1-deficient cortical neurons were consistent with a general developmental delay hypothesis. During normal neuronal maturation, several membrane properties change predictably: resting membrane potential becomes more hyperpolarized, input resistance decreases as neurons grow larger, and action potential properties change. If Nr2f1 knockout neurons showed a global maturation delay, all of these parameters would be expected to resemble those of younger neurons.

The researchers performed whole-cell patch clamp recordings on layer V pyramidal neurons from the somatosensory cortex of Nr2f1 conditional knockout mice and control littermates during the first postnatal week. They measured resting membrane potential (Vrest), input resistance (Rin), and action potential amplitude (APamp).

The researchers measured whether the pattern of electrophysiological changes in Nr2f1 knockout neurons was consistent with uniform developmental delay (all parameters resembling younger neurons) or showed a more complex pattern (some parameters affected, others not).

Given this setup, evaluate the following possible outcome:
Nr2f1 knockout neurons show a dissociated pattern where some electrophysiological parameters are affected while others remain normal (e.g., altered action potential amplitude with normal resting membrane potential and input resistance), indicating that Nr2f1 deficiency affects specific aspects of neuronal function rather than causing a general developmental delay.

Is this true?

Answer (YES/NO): NO